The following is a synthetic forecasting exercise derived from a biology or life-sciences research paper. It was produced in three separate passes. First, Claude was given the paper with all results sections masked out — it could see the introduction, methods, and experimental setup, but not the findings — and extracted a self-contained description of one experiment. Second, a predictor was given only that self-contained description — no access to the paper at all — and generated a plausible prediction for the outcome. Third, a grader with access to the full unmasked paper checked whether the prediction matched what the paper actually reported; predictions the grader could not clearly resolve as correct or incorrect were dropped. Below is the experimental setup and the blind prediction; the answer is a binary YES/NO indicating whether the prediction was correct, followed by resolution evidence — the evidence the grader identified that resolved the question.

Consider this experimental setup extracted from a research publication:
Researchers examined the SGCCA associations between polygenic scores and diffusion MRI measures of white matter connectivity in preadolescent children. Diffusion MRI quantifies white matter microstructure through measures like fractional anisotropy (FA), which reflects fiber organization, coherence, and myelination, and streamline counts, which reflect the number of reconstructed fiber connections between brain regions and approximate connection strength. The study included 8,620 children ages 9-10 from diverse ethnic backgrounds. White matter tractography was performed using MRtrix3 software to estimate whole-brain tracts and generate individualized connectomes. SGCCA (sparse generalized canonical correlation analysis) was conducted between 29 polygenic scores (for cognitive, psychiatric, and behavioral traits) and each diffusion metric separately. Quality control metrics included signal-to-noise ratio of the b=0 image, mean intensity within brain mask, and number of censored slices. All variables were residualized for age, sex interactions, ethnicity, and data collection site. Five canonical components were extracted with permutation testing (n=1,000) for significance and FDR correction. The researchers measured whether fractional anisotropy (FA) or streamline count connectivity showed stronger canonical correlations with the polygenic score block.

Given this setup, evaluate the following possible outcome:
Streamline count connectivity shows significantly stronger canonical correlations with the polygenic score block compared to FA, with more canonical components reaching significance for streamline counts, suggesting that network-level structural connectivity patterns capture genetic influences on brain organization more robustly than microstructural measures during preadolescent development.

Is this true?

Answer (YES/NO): NO